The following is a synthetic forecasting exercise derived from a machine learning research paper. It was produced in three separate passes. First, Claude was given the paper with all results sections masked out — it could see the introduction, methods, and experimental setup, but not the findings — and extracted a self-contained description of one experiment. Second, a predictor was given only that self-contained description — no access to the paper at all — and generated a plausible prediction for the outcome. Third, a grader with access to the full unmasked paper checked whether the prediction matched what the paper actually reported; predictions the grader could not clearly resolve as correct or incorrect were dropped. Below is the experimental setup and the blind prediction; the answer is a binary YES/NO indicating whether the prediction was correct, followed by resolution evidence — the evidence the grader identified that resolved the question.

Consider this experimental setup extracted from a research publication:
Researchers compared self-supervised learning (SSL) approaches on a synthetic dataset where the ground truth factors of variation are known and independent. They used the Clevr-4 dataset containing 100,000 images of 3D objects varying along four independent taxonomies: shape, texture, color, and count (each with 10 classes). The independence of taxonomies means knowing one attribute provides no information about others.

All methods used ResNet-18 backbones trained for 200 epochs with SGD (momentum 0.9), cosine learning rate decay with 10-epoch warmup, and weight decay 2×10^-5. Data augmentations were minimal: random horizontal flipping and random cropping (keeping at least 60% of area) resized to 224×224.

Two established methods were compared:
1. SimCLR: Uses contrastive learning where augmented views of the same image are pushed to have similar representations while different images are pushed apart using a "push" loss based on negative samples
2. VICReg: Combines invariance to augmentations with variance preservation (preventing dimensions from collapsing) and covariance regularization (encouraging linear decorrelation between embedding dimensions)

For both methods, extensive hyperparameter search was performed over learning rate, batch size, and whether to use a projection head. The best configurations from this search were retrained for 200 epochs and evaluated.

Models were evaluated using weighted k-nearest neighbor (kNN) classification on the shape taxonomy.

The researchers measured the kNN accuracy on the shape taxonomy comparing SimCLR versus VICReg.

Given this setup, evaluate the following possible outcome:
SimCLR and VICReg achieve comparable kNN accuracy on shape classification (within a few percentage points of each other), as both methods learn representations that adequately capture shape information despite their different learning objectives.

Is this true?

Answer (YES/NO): NO